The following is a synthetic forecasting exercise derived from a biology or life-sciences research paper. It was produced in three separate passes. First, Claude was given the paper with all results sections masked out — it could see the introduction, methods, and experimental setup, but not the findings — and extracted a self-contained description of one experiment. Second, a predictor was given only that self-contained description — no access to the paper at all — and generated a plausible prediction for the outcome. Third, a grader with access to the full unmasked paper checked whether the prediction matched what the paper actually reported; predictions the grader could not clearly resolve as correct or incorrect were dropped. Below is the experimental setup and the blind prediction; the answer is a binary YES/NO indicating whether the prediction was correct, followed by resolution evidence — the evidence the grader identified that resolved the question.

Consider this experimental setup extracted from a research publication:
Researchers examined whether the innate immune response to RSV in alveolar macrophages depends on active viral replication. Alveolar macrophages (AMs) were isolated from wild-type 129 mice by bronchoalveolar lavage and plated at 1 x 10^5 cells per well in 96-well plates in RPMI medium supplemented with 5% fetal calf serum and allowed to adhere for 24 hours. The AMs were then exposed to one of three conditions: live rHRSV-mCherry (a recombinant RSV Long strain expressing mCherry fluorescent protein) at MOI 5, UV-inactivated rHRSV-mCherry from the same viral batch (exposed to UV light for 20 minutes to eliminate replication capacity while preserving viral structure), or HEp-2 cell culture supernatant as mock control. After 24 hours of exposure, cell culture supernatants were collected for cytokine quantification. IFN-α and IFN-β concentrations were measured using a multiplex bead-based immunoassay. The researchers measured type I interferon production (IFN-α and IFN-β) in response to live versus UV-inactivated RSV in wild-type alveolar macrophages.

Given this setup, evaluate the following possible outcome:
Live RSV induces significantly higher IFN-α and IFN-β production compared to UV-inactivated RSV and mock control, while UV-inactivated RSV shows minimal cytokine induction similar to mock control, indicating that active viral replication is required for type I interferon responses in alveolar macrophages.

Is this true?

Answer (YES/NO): NO